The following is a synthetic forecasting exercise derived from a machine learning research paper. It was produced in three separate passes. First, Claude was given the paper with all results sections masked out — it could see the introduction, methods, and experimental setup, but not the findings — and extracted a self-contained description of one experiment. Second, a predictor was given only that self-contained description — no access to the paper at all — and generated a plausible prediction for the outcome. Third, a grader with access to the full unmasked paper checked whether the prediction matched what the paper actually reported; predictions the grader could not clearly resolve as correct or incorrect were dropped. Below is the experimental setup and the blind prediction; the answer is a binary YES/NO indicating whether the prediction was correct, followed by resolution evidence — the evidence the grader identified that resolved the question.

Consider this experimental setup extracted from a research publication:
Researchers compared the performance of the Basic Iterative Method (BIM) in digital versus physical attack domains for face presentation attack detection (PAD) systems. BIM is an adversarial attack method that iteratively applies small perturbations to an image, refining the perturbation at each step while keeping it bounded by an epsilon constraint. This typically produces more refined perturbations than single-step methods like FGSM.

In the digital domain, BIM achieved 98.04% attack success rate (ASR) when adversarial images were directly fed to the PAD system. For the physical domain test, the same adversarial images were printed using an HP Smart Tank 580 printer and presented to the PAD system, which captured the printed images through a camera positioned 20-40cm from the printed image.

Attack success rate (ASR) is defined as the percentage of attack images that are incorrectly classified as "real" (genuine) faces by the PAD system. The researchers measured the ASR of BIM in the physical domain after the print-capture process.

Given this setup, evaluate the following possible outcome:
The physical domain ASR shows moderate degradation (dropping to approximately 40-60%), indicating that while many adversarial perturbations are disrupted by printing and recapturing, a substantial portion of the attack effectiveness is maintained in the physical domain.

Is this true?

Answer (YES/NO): YES